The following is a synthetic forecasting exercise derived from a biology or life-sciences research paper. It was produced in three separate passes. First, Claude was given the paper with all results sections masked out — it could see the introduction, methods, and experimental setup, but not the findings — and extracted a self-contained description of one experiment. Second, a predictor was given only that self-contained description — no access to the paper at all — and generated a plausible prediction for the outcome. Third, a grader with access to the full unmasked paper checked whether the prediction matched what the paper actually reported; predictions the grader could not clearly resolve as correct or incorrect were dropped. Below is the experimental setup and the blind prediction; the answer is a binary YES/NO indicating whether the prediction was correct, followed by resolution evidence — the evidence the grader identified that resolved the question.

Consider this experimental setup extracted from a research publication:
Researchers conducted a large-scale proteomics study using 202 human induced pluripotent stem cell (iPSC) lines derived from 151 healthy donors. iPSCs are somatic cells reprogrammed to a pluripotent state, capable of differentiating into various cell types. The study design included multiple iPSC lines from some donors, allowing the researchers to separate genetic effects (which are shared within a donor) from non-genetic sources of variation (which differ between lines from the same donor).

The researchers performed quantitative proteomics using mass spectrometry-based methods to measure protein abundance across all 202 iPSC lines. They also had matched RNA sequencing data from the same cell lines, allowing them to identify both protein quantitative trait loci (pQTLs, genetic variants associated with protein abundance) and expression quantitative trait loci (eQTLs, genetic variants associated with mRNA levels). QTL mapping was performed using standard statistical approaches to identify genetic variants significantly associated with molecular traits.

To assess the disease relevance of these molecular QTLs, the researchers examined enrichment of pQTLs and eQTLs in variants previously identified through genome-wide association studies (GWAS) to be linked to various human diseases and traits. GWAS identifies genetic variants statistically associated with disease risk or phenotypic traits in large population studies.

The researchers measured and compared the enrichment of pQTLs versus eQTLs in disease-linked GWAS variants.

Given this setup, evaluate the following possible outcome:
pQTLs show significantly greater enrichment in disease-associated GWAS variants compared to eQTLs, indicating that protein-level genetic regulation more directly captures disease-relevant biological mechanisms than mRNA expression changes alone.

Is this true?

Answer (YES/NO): YES